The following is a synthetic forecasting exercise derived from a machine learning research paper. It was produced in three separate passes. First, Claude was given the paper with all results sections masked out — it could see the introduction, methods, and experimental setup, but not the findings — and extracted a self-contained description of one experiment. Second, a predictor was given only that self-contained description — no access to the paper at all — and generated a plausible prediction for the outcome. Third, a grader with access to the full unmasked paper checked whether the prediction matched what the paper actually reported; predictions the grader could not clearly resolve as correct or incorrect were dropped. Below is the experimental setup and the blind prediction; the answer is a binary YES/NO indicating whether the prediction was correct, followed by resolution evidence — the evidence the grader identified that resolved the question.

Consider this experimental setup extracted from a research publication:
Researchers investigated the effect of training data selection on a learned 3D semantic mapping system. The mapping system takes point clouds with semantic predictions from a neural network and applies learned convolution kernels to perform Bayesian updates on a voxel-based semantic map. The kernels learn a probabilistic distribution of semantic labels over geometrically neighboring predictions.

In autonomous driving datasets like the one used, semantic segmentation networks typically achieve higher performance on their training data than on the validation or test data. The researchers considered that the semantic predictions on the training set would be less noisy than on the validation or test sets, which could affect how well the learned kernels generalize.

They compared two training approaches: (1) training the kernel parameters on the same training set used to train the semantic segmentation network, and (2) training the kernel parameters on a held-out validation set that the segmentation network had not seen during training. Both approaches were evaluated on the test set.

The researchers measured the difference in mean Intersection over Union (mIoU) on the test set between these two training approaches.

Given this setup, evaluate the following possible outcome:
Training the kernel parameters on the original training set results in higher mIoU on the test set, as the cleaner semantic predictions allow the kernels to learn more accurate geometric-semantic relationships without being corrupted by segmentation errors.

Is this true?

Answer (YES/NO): NO